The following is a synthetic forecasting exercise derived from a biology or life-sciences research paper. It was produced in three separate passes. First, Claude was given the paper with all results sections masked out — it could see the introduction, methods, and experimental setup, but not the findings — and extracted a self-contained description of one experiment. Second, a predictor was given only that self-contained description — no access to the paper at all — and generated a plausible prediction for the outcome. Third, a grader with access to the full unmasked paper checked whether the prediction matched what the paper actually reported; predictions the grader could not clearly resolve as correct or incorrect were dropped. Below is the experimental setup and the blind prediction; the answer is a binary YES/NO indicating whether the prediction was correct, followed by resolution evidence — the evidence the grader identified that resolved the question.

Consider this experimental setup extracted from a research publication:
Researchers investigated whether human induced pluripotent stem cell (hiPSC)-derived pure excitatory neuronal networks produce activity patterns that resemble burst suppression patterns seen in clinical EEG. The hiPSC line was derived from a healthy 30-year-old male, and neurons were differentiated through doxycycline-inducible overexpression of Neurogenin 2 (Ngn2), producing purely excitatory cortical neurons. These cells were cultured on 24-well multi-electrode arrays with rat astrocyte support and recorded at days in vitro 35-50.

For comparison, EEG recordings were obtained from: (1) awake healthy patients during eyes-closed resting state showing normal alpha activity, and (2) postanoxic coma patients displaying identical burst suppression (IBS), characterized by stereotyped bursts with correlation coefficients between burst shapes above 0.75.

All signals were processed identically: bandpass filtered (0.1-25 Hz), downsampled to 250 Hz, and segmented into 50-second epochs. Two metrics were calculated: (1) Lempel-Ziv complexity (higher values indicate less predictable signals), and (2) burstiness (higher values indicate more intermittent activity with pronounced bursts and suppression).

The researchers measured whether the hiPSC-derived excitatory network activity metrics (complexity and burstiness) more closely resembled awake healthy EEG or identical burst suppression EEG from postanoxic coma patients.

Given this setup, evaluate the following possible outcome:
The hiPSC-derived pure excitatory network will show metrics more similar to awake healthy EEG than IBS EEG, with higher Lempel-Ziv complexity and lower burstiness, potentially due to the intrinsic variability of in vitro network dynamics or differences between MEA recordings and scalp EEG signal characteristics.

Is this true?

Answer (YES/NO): NO